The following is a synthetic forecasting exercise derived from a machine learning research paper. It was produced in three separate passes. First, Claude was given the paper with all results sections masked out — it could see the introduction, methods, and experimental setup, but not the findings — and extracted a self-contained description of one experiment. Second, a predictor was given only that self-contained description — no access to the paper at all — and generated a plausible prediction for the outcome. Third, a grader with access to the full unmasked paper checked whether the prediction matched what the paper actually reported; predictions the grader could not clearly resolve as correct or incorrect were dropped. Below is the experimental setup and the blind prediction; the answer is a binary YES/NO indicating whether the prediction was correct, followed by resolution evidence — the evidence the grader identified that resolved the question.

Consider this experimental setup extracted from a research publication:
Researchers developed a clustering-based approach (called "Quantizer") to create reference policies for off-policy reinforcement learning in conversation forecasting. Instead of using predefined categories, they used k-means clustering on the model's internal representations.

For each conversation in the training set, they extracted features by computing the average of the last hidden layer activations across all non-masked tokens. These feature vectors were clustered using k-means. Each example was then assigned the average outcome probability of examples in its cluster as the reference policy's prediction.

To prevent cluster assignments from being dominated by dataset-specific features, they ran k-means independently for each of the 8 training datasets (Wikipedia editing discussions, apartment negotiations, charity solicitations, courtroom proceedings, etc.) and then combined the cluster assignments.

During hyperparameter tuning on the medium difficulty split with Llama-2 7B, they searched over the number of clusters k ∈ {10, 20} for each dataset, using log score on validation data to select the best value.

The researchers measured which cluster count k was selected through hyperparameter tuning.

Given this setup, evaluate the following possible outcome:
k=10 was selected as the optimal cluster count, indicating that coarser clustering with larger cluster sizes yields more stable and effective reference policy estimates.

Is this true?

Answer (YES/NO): YES